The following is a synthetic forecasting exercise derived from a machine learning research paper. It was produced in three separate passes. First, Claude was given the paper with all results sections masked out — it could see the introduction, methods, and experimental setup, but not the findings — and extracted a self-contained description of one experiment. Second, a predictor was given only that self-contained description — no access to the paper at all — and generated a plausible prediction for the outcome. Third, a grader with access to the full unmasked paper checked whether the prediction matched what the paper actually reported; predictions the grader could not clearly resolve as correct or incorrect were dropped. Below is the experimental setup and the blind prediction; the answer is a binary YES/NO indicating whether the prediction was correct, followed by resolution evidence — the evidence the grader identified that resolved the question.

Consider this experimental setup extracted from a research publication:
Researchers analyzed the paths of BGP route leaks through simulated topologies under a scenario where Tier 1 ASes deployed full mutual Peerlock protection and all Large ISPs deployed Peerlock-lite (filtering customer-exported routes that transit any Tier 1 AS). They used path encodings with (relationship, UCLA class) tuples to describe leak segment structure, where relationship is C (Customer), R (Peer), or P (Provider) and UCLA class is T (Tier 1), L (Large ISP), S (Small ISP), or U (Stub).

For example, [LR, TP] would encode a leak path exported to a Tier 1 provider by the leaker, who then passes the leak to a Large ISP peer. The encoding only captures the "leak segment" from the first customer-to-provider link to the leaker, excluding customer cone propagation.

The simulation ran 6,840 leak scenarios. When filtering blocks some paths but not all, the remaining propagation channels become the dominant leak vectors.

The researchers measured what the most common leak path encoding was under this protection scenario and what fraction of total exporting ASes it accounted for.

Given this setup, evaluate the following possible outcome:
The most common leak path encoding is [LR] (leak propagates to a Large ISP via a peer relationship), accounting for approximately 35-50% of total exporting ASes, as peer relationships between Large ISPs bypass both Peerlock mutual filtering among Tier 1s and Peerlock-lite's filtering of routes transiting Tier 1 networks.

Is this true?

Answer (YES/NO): YES